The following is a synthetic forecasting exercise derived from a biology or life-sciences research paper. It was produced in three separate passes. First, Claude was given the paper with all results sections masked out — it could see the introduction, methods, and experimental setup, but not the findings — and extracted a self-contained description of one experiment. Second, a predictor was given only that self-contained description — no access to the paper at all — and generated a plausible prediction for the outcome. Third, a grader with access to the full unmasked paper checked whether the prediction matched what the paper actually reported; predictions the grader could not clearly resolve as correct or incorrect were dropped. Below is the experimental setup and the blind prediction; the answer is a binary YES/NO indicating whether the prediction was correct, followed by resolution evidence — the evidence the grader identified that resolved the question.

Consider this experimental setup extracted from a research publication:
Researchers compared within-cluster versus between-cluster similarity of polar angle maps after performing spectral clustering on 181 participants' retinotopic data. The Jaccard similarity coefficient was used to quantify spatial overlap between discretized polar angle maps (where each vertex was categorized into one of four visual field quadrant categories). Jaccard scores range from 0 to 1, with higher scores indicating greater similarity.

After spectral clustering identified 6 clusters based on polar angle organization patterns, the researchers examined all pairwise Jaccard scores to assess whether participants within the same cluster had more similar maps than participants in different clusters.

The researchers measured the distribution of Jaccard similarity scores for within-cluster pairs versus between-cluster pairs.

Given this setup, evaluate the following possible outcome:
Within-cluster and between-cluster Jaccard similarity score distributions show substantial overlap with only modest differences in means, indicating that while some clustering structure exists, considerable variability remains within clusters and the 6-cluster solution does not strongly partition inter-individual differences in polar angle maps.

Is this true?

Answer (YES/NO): YES